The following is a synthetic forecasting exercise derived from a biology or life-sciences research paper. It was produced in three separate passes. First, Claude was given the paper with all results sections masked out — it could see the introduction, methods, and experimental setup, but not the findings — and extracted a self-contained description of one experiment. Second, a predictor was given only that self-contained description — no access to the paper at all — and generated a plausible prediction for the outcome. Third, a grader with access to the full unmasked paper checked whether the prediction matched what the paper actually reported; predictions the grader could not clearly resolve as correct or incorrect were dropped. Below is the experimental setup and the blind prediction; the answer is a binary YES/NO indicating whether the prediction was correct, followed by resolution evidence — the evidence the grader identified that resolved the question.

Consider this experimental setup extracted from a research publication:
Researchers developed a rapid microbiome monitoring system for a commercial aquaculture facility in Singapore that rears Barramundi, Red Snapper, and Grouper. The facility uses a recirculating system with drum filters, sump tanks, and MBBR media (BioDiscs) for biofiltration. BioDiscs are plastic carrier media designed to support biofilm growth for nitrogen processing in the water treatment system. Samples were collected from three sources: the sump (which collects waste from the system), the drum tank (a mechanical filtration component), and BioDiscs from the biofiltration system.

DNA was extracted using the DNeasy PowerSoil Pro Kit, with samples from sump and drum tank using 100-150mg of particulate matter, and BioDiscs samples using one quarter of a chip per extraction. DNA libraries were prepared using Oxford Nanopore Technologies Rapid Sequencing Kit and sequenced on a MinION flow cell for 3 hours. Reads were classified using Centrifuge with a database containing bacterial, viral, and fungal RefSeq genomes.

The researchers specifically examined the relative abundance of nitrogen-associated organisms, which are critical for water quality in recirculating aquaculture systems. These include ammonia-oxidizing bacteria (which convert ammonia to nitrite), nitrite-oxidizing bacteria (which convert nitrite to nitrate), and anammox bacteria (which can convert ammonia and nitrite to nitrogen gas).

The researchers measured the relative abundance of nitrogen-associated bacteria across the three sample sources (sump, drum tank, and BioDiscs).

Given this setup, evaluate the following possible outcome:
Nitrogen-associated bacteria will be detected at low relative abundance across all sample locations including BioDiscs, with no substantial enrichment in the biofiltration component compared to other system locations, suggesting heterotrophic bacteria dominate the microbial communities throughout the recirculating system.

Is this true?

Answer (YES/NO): NO